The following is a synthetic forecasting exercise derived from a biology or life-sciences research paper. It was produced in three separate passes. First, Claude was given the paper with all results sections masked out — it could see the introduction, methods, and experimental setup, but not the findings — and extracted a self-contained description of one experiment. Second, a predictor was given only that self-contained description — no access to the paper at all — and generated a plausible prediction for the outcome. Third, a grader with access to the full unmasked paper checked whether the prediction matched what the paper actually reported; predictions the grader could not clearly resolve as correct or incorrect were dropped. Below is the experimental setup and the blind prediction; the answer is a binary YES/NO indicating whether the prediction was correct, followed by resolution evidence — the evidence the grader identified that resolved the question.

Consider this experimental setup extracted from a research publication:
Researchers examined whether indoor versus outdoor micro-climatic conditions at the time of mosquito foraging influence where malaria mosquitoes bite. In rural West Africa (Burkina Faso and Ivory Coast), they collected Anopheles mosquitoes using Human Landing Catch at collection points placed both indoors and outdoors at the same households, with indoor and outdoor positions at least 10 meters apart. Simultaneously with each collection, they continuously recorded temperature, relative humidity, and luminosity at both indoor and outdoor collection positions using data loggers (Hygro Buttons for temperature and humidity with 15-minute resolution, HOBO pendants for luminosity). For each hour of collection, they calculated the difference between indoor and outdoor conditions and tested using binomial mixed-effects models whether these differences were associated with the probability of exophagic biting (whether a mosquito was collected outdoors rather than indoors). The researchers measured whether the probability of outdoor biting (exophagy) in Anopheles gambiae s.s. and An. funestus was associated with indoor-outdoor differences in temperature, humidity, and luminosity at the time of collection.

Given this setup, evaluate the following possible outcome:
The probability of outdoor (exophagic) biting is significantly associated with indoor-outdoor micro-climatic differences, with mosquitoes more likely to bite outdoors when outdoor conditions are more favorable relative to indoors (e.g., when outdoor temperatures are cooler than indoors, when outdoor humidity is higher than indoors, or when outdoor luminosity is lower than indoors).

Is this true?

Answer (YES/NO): NO